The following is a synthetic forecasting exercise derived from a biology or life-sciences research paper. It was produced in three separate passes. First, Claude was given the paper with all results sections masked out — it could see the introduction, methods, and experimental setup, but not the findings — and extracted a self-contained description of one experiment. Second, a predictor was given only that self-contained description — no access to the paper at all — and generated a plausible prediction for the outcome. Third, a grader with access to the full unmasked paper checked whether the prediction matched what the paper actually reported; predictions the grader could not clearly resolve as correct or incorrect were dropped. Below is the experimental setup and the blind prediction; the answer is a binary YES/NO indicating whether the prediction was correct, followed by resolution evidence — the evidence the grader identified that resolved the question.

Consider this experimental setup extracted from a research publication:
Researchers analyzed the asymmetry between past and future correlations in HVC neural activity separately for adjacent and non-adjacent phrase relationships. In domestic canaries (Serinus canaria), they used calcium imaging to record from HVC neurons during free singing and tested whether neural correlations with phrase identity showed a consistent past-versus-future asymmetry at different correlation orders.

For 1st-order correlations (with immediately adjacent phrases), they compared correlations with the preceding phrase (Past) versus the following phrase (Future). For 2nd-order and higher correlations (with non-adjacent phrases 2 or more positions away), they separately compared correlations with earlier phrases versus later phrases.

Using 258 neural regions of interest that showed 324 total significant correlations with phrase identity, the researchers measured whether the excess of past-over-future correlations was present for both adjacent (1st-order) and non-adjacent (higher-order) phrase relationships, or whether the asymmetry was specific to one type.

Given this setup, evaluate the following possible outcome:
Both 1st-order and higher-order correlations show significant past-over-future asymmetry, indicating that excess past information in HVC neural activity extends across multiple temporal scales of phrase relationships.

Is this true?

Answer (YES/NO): YES